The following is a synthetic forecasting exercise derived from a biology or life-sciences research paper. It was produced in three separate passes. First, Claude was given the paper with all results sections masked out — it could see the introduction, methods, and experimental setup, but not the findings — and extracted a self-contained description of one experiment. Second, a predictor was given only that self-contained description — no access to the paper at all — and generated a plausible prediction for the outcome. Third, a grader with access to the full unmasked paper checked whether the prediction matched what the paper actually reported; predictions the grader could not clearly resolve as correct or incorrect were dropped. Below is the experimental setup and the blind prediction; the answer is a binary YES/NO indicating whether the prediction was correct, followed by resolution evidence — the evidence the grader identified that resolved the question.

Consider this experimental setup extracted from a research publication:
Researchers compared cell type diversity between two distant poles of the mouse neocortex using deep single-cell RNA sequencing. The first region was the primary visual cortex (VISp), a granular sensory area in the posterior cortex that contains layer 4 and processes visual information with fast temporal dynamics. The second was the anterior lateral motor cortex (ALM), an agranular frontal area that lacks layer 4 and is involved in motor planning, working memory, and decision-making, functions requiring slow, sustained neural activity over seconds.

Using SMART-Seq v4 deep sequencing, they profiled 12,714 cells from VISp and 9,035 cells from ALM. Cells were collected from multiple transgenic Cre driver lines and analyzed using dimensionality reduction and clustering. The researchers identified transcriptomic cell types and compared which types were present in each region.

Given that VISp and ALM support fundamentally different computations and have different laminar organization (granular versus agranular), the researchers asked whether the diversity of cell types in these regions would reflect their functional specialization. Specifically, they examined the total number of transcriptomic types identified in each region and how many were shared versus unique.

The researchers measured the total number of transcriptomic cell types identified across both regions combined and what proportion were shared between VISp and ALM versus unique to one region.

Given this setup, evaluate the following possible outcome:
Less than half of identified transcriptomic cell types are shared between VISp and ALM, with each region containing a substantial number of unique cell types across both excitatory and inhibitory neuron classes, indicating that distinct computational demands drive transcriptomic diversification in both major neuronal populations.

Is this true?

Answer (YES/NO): NO